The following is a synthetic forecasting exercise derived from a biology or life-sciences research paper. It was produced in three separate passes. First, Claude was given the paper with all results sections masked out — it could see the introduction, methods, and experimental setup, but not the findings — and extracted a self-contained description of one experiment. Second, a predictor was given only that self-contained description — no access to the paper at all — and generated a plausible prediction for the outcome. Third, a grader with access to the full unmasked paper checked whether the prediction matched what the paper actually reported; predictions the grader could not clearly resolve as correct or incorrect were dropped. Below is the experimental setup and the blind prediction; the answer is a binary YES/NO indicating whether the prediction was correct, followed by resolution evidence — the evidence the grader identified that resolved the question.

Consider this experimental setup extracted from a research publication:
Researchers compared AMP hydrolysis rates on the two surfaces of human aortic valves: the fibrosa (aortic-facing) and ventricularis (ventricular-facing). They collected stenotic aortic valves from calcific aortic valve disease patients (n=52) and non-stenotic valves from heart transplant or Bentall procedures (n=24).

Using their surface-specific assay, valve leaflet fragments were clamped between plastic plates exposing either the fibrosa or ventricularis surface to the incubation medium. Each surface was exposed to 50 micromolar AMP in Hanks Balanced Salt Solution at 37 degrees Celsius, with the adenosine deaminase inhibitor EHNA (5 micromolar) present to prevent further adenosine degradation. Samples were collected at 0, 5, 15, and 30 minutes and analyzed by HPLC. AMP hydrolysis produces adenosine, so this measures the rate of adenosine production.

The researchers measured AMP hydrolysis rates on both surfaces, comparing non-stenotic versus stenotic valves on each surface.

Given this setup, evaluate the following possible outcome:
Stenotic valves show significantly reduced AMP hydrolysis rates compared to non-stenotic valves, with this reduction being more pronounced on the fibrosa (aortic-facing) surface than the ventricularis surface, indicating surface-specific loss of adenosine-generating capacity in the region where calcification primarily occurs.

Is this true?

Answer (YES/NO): YES